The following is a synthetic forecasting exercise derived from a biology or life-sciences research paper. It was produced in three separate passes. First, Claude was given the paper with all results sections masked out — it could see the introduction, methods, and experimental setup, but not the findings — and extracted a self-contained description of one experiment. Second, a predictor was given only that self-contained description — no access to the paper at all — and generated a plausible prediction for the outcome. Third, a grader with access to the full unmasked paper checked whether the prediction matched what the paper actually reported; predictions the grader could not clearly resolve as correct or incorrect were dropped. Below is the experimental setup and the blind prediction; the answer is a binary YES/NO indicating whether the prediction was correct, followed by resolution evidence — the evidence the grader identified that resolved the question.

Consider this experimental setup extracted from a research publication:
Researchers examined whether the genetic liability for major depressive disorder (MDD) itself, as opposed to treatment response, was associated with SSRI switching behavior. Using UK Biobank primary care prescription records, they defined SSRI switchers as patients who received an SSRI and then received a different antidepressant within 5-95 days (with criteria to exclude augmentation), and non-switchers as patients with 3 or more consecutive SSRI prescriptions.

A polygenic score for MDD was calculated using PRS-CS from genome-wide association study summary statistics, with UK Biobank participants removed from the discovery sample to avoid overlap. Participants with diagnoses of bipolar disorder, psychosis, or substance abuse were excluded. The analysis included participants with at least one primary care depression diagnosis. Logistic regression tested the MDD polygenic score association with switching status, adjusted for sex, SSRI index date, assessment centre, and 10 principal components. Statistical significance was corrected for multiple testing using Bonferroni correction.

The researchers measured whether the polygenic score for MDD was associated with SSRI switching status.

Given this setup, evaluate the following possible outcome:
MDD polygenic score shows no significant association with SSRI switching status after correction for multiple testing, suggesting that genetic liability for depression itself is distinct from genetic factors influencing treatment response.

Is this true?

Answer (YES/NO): YES